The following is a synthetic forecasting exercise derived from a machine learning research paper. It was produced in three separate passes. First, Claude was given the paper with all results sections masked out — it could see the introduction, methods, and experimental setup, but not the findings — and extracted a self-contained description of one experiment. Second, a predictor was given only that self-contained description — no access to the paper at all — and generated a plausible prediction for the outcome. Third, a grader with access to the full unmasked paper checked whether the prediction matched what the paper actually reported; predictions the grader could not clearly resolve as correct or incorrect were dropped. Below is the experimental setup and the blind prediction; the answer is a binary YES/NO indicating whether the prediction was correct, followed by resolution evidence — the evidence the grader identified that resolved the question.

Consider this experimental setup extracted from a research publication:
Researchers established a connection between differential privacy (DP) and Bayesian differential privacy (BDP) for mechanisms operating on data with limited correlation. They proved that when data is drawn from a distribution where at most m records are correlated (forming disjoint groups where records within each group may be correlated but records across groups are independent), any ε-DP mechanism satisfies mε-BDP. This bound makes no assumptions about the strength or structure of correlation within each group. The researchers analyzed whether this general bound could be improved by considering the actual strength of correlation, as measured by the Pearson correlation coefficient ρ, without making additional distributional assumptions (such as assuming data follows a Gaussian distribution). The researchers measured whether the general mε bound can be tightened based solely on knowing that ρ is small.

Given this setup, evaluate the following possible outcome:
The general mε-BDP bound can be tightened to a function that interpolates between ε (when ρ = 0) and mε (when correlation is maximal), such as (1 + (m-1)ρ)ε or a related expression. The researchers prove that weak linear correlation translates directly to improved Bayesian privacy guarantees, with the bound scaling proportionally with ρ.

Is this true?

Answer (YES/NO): NO